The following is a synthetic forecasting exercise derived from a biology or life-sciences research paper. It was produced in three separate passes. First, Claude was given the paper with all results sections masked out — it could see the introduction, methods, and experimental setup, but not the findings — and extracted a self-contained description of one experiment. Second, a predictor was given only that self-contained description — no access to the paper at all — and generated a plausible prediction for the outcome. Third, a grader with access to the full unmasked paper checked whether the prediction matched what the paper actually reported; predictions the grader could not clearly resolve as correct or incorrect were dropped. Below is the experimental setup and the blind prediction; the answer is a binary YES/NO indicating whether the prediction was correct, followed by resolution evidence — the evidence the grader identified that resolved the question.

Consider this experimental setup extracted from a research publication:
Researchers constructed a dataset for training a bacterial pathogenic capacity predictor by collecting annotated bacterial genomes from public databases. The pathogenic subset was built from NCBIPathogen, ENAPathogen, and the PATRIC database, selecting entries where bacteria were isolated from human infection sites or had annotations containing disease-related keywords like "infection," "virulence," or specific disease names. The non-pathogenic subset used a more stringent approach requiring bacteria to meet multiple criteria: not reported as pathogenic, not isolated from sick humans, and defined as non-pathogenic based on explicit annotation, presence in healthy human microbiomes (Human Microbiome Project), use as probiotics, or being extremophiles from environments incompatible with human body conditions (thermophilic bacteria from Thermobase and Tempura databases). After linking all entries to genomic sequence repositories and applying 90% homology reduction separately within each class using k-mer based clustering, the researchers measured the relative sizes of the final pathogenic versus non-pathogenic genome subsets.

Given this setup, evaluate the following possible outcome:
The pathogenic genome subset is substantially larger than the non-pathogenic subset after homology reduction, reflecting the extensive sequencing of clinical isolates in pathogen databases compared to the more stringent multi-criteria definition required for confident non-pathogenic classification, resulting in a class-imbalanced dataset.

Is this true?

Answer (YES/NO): YES